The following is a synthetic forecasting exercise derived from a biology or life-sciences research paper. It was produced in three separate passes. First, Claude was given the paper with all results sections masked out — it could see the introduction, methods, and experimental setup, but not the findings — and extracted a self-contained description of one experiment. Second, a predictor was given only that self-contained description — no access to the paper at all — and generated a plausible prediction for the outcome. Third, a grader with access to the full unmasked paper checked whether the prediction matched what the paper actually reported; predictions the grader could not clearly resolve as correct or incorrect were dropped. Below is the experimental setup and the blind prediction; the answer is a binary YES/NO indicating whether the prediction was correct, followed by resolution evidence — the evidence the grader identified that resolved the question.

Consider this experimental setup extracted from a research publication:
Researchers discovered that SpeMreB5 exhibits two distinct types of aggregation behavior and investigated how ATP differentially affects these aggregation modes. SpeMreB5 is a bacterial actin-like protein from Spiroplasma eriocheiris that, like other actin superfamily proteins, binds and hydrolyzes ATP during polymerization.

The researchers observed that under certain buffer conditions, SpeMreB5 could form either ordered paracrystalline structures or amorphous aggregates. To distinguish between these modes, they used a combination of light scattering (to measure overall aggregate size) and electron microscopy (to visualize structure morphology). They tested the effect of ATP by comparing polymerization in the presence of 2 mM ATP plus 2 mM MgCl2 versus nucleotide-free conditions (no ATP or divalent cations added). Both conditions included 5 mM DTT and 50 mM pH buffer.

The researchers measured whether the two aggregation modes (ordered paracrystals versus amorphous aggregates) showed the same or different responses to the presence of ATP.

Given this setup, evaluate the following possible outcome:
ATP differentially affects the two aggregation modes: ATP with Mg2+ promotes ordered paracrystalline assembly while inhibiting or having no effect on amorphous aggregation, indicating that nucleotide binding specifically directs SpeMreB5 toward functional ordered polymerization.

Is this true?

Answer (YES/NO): NO